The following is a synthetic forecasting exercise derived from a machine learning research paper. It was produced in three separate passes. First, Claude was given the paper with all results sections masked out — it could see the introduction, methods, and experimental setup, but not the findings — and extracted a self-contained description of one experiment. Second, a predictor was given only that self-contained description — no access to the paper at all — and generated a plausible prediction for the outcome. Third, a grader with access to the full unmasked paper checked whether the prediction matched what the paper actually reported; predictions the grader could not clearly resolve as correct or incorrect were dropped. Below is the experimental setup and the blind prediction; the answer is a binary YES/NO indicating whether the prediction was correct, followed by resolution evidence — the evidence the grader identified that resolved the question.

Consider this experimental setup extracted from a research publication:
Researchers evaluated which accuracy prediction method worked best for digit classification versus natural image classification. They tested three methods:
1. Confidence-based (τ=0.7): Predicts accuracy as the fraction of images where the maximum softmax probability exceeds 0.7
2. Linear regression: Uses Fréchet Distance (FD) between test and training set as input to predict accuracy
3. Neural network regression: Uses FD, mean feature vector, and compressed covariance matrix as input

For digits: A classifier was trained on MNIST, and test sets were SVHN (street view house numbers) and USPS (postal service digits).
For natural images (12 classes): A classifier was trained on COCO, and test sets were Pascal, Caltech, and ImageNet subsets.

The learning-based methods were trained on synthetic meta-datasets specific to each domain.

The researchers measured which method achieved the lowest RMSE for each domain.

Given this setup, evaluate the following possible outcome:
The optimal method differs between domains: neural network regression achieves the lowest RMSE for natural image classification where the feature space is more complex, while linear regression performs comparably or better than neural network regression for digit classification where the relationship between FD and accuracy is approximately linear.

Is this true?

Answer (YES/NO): NO